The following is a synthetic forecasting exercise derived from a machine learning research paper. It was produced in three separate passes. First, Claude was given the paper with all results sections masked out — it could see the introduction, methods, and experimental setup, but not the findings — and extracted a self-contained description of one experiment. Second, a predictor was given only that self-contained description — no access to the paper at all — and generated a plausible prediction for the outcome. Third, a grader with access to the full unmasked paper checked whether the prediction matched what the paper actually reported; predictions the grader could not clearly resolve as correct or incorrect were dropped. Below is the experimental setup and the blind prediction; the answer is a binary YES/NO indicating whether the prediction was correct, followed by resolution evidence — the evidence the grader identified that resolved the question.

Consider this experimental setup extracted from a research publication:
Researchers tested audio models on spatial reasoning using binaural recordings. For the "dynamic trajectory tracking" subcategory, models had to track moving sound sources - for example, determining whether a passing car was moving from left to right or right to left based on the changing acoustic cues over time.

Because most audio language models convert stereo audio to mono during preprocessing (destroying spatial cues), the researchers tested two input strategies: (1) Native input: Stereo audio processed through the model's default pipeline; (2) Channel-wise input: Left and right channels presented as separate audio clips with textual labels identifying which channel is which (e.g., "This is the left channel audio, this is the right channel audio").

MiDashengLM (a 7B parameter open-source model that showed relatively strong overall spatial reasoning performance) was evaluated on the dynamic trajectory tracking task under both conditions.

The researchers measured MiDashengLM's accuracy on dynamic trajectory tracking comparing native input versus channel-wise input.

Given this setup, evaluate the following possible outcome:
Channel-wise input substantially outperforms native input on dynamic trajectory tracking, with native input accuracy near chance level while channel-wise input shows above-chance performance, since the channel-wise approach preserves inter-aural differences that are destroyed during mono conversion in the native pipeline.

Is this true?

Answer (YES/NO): NO